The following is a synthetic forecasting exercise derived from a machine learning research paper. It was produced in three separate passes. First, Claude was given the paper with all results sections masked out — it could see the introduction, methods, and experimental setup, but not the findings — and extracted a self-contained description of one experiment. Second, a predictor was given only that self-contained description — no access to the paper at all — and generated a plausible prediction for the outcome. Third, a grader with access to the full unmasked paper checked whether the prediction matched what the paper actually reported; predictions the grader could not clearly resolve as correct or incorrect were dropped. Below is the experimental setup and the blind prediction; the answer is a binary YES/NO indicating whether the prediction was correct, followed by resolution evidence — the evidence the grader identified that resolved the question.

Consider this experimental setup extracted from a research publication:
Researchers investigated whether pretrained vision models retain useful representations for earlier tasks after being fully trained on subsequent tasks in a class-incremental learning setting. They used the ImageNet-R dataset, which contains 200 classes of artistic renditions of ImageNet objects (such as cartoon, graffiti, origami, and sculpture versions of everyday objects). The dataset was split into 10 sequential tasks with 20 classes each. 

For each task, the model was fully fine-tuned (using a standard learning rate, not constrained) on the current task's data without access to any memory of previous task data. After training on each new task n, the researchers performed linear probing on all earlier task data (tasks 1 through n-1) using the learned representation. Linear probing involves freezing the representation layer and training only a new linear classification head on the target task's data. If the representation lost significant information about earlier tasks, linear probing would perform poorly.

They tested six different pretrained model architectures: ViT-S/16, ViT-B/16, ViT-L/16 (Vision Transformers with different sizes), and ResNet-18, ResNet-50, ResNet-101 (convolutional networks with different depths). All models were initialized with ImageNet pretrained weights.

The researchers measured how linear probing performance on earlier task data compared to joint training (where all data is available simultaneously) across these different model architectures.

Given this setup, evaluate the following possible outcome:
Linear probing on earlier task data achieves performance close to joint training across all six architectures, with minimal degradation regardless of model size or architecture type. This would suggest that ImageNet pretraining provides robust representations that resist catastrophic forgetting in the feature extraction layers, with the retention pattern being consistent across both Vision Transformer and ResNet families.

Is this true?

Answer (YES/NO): YES